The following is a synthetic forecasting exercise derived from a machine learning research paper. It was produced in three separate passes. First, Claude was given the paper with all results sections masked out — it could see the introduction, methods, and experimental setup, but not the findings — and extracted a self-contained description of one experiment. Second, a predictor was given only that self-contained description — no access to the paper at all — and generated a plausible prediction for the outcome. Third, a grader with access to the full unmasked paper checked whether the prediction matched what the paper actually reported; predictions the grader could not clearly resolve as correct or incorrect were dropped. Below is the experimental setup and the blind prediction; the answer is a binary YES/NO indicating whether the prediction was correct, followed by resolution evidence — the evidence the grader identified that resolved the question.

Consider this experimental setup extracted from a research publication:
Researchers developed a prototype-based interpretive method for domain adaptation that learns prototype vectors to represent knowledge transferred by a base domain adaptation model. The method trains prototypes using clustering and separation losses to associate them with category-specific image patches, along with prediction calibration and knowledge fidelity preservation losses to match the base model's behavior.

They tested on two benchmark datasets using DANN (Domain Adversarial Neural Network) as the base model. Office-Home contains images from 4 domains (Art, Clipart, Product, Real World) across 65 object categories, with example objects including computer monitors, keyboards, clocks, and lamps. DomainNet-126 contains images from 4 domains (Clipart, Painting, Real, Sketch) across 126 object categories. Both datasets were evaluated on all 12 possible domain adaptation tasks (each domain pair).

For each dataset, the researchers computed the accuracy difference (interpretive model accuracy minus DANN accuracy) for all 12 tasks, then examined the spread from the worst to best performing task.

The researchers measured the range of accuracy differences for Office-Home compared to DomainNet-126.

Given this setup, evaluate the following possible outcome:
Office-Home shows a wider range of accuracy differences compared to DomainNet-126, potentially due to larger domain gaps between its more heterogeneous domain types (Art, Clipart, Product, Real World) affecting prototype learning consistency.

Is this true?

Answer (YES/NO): NO